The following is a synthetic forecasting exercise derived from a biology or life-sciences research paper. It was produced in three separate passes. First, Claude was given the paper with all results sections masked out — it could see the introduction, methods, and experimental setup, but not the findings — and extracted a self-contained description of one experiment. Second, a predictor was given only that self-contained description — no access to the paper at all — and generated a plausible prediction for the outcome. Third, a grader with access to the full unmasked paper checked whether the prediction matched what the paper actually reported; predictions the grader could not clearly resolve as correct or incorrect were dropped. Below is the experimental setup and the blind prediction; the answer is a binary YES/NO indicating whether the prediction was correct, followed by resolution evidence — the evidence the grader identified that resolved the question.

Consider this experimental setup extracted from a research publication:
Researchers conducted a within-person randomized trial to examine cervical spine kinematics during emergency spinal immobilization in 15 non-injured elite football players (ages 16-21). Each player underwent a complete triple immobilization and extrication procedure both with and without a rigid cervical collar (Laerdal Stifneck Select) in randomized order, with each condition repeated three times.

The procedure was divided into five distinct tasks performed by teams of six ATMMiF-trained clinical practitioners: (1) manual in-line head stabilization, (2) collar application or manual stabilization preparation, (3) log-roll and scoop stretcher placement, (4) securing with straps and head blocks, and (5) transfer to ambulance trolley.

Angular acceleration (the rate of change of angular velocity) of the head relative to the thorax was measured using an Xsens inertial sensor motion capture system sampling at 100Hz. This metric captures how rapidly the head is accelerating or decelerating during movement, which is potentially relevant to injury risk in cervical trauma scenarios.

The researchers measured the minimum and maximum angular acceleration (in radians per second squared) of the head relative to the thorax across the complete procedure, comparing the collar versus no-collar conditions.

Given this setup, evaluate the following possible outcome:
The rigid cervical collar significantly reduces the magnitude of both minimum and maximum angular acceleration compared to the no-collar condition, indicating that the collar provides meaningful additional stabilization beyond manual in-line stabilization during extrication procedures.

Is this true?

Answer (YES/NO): NO